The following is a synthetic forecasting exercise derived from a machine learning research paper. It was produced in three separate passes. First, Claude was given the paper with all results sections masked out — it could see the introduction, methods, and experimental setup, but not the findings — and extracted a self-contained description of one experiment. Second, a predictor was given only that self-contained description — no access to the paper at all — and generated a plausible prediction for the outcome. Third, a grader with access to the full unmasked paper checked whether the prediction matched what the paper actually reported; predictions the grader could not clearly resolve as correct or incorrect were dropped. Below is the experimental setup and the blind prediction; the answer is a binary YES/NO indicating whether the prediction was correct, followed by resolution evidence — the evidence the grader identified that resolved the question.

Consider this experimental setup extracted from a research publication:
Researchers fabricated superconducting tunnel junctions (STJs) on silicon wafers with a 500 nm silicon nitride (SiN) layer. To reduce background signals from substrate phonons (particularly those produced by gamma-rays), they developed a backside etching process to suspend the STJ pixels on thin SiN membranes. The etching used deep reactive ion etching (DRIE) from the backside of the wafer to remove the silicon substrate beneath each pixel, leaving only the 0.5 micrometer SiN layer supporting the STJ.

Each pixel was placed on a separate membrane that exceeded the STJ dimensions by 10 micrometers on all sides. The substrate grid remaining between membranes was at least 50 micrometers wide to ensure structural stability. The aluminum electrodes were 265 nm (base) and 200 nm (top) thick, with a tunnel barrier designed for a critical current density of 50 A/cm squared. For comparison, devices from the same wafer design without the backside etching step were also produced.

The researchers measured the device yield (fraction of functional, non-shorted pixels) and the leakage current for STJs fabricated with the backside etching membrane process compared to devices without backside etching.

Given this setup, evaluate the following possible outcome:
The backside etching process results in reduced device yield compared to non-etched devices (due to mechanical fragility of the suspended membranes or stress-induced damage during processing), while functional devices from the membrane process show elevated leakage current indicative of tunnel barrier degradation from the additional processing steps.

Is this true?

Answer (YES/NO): NO